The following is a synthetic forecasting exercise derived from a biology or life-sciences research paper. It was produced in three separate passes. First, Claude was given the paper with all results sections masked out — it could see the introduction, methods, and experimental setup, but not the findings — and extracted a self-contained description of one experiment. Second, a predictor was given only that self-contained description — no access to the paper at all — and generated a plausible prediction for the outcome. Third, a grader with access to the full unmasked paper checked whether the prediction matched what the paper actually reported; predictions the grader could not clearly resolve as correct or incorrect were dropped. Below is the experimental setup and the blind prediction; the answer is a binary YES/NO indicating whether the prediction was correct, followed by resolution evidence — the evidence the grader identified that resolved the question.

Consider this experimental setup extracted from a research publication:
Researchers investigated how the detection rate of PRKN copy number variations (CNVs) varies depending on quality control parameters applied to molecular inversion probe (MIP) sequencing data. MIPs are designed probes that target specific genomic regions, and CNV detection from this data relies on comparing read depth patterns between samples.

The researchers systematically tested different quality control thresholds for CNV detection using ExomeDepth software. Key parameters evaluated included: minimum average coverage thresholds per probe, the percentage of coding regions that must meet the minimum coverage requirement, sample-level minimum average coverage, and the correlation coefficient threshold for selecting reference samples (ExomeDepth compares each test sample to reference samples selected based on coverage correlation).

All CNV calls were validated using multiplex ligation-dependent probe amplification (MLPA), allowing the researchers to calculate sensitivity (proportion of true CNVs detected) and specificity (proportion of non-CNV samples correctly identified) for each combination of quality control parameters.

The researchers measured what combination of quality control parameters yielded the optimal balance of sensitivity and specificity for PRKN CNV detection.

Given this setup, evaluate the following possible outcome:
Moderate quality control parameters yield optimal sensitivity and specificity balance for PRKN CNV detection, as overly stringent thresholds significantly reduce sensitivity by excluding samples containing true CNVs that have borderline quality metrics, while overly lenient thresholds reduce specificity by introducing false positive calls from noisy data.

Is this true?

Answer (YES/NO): NO